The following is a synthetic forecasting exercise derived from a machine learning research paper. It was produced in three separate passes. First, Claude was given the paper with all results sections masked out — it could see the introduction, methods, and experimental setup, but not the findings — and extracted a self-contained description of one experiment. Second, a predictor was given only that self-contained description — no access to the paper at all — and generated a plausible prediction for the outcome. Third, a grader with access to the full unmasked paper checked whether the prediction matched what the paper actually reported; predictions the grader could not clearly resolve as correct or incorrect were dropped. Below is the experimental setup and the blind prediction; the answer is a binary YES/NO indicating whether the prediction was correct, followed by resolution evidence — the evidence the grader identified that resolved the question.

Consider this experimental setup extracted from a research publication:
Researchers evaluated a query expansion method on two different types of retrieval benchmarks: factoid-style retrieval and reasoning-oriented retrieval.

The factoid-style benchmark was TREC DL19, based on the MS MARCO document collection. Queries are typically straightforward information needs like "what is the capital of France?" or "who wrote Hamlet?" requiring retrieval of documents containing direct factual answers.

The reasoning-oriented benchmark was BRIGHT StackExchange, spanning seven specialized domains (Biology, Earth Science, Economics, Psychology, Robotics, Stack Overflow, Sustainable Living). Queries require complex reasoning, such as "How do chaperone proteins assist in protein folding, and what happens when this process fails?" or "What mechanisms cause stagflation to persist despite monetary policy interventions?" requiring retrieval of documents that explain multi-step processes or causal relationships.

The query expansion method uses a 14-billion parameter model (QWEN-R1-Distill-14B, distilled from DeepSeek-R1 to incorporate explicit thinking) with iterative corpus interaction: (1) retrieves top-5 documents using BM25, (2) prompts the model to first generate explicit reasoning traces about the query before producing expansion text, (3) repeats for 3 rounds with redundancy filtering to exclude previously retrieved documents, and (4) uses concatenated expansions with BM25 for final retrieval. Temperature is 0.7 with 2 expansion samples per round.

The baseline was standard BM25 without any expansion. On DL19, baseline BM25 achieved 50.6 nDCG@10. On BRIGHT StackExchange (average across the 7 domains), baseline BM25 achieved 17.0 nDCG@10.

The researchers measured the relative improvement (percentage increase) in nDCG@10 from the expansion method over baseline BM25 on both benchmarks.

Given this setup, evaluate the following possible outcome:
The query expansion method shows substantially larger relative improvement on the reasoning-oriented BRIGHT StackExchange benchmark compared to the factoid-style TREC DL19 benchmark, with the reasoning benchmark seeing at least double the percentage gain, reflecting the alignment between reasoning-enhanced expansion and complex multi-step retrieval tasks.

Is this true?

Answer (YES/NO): YES